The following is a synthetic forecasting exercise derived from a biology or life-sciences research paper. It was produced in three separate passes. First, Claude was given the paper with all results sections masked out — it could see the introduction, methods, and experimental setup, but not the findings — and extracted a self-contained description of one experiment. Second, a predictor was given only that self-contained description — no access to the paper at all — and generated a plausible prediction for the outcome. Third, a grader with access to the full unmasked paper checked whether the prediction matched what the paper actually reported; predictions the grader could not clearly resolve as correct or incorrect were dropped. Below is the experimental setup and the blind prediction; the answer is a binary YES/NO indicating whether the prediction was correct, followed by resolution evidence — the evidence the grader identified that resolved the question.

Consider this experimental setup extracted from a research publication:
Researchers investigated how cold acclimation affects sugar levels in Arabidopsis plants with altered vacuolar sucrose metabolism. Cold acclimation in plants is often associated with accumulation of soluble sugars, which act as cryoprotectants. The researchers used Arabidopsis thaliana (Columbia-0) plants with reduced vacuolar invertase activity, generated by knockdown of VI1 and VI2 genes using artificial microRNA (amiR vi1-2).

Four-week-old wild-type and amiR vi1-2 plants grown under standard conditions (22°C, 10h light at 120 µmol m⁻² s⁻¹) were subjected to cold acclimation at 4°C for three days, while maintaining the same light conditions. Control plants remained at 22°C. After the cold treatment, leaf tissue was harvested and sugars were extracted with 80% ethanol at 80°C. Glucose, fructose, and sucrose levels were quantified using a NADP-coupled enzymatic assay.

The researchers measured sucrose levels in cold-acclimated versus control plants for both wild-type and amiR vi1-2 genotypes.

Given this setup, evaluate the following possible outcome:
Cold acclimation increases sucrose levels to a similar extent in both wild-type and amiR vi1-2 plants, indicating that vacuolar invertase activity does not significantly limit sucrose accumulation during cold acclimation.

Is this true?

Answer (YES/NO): NO